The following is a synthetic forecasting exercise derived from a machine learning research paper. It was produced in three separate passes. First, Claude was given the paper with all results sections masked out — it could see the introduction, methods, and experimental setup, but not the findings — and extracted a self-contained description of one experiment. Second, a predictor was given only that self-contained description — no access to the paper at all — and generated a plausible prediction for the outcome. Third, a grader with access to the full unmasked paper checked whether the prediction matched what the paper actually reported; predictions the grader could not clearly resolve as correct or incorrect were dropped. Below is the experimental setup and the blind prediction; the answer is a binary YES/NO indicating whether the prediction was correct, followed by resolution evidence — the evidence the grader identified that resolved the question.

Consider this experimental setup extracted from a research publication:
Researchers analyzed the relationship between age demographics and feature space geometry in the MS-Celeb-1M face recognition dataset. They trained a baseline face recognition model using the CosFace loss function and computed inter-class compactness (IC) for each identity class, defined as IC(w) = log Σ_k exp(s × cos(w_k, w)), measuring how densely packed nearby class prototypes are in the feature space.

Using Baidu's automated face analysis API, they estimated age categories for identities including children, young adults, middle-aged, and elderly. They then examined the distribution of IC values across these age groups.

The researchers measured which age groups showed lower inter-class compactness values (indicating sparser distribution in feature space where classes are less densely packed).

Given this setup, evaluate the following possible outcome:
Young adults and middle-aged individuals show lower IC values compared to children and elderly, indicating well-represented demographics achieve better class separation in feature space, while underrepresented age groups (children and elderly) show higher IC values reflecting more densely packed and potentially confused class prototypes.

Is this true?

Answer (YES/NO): NO